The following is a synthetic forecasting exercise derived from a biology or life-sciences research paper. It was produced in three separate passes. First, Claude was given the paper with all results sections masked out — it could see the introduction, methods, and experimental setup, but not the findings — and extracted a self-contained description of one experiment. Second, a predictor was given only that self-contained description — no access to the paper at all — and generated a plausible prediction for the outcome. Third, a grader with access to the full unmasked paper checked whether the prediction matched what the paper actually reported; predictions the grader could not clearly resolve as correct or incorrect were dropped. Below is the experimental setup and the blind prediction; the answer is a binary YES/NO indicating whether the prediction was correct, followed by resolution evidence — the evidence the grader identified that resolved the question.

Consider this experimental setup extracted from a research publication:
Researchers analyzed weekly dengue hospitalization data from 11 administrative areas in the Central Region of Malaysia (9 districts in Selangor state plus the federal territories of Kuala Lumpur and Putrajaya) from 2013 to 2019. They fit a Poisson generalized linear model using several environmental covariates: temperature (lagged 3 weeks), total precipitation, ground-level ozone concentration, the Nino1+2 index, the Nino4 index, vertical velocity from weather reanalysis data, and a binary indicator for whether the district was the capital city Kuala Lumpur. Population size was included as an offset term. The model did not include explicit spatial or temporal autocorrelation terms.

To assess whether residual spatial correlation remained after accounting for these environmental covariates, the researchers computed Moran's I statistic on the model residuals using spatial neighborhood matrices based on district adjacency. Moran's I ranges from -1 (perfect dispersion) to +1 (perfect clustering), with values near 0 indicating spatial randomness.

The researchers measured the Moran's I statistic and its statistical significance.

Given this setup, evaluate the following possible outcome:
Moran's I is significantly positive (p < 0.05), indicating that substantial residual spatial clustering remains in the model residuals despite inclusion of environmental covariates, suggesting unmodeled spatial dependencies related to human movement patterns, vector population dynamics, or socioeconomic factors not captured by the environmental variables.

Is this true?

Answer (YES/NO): YES